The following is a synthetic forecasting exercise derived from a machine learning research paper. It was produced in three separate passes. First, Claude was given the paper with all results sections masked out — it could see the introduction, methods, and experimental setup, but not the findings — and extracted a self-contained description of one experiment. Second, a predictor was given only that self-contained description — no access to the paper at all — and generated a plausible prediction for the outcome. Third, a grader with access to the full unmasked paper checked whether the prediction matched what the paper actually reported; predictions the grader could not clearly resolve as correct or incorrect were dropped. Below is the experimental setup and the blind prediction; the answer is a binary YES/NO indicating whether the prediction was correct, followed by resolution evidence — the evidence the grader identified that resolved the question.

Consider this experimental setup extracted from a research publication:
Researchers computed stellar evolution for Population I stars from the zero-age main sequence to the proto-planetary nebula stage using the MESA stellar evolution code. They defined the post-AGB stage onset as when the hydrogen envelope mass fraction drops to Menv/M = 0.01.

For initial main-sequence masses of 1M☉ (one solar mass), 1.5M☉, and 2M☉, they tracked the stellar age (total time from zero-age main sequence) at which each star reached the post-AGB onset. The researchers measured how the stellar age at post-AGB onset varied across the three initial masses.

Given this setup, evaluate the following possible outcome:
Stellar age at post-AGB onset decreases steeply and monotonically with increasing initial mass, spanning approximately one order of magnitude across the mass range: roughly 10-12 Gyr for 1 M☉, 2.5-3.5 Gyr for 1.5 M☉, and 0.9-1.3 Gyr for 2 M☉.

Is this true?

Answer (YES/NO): NO